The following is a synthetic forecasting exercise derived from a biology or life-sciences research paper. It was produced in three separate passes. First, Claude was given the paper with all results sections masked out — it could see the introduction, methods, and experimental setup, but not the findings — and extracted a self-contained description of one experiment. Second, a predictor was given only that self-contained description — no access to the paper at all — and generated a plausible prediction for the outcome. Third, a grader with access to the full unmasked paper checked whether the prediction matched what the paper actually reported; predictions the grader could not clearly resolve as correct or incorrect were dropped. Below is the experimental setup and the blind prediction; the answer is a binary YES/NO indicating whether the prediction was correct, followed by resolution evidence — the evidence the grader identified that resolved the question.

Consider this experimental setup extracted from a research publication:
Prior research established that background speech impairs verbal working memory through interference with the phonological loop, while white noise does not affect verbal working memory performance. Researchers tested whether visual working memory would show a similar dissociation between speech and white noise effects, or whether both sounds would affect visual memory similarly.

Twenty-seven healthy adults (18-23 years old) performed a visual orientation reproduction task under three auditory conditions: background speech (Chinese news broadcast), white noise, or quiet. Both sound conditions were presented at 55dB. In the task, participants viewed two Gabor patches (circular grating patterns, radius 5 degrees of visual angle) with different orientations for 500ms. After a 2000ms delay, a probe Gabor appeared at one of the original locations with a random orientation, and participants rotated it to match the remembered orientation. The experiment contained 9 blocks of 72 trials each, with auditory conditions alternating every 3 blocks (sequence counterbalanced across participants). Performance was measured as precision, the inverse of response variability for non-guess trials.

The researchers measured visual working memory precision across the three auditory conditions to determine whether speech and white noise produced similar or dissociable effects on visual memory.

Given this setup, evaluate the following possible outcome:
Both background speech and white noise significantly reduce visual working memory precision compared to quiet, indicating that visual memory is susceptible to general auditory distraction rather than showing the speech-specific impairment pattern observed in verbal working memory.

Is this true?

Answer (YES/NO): NO